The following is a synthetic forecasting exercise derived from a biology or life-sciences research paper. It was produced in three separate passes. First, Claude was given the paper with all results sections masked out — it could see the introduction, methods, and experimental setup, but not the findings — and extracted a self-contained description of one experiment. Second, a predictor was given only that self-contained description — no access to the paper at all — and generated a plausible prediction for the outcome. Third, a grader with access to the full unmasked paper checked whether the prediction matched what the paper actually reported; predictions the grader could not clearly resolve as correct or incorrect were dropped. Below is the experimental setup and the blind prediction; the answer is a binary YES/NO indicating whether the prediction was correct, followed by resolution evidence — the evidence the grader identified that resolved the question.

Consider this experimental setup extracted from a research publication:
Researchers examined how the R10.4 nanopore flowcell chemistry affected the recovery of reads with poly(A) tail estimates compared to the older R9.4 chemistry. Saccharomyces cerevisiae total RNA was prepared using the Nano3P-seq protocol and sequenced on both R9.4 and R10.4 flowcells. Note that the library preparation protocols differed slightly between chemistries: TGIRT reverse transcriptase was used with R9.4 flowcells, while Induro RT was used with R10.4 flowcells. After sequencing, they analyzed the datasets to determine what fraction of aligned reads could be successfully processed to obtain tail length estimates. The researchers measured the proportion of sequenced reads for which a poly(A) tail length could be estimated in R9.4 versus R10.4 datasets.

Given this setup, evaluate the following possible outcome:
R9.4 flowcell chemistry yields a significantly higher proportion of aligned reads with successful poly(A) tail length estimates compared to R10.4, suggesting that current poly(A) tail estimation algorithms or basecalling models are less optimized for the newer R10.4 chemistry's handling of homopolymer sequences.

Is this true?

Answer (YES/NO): NO